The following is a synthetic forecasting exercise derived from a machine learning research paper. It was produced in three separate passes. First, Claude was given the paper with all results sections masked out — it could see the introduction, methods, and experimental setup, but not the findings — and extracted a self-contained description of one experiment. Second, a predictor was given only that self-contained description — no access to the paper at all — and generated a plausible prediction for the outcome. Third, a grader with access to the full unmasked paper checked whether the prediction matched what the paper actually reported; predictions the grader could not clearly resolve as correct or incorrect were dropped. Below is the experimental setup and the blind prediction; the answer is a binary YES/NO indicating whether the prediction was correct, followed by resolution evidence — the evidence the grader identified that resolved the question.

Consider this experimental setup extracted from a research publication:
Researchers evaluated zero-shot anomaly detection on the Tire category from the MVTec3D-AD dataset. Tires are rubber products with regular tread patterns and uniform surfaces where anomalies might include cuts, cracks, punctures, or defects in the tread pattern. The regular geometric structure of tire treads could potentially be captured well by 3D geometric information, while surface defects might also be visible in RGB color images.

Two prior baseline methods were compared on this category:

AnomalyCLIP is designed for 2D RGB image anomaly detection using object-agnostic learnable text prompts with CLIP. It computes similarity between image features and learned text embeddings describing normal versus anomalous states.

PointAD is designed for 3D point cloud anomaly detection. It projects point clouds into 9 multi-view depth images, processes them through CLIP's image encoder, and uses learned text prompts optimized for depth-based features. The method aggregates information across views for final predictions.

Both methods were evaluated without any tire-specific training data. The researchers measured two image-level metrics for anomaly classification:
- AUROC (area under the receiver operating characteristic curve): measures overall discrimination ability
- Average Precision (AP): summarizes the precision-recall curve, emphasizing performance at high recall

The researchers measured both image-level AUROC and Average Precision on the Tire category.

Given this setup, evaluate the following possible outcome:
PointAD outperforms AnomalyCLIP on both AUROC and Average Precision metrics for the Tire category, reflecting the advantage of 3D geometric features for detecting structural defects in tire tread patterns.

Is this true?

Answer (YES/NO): YES